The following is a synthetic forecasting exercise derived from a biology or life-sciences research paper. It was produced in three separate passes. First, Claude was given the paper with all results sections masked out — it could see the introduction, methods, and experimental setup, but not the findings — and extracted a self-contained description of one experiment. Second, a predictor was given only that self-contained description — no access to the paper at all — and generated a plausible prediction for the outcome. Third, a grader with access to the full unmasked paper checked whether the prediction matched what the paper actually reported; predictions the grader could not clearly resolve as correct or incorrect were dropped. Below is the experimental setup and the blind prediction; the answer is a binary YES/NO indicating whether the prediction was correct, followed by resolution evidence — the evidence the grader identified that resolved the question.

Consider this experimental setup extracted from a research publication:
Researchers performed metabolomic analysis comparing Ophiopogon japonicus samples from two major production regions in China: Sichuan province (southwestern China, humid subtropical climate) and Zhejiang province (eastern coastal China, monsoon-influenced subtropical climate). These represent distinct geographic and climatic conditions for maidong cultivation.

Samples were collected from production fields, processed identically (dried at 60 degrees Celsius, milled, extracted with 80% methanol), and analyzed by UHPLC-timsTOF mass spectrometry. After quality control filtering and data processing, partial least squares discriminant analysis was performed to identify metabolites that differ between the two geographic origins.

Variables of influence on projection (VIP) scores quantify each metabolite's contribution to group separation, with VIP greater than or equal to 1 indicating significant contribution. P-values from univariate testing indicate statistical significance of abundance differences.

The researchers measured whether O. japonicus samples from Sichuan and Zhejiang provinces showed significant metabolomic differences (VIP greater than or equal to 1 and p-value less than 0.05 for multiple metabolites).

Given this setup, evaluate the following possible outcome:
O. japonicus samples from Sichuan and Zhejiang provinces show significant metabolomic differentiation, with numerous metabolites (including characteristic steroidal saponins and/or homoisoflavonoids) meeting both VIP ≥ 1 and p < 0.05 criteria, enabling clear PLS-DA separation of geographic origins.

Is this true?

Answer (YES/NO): YES